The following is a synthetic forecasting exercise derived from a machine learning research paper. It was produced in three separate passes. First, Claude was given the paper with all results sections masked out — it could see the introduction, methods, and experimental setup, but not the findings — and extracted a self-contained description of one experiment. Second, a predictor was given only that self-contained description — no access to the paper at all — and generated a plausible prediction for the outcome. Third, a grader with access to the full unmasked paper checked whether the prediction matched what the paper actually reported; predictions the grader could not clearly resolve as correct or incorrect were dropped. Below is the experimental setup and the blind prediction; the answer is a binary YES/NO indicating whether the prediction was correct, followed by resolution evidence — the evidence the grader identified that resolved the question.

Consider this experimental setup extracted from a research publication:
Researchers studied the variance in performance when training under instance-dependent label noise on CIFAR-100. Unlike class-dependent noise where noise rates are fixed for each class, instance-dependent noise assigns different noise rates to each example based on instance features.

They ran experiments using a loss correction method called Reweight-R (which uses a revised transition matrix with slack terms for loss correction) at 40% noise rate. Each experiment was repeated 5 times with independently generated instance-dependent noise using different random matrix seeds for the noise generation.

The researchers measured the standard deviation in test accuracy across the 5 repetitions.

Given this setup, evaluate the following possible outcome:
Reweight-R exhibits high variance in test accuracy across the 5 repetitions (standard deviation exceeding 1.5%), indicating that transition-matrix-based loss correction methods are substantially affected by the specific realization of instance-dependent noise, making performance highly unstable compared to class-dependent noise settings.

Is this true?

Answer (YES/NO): YES